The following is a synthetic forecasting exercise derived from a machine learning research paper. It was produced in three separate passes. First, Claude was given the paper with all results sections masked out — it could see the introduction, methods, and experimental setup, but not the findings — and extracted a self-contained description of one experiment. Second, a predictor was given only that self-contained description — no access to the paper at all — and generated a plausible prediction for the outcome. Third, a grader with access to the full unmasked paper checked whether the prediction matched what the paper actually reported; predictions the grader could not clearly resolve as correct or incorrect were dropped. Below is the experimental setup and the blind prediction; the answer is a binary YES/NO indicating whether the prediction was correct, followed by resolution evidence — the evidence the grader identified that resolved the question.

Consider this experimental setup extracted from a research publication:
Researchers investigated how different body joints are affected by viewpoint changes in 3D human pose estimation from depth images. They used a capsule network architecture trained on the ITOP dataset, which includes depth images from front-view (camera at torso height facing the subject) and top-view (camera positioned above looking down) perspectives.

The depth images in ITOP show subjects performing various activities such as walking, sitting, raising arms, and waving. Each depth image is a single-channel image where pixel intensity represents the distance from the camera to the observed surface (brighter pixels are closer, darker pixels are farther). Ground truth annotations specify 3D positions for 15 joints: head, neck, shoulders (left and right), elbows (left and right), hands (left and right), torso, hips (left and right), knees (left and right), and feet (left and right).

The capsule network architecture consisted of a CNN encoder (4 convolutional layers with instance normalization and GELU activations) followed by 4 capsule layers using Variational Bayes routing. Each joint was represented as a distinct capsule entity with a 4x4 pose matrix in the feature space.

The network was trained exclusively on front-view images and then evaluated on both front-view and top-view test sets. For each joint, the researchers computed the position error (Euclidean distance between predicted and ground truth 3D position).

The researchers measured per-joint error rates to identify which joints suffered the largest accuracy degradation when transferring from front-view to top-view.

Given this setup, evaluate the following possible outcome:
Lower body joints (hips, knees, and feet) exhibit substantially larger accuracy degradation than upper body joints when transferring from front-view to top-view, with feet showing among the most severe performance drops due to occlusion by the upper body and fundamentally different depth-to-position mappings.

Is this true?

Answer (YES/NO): NO